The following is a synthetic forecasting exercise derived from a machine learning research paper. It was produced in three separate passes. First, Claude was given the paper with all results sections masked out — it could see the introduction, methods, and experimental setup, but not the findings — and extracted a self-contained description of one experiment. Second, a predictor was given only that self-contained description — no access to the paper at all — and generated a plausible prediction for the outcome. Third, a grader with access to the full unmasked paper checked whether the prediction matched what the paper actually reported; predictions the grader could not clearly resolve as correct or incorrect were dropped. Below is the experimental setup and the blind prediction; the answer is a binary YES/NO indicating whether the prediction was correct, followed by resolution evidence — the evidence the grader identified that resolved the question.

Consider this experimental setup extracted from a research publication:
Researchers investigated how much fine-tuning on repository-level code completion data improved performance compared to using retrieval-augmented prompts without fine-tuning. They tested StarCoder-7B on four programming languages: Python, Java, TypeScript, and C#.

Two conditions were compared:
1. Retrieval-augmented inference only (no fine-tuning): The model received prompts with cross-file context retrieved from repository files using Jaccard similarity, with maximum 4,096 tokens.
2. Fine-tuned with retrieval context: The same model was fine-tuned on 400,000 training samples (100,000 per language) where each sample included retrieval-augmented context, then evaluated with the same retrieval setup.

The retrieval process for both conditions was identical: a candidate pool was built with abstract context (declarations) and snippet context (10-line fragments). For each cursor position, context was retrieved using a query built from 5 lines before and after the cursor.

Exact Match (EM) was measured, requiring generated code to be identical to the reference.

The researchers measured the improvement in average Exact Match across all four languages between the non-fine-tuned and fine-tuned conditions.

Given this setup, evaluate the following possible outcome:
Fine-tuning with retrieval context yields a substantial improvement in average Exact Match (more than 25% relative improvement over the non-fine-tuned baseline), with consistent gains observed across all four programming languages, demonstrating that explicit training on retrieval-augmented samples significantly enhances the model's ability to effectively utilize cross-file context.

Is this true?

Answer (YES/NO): YES